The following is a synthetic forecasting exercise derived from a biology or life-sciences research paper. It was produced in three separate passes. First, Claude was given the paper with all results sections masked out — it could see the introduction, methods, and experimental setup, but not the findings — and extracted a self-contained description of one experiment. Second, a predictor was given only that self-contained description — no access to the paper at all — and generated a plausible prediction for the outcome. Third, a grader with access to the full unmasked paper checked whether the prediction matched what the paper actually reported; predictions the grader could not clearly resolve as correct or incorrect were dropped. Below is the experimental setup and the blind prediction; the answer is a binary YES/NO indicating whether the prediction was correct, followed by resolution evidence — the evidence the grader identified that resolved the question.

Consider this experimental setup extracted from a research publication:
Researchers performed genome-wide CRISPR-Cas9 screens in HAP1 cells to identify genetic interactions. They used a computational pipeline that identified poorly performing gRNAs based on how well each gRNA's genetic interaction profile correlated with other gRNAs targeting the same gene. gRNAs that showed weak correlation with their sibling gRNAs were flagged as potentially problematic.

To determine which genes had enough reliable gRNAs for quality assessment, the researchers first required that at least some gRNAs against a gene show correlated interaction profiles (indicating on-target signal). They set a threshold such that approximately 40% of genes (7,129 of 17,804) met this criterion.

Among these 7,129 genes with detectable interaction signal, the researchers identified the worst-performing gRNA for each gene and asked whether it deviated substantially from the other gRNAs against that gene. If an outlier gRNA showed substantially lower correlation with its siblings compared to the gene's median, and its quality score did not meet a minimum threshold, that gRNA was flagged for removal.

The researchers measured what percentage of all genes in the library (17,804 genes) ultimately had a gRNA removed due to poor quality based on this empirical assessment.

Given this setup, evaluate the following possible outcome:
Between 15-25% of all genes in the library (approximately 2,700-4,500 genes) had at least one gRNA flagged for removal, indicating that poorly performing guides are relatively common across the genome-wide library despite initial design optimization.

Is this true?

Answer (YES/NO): NO